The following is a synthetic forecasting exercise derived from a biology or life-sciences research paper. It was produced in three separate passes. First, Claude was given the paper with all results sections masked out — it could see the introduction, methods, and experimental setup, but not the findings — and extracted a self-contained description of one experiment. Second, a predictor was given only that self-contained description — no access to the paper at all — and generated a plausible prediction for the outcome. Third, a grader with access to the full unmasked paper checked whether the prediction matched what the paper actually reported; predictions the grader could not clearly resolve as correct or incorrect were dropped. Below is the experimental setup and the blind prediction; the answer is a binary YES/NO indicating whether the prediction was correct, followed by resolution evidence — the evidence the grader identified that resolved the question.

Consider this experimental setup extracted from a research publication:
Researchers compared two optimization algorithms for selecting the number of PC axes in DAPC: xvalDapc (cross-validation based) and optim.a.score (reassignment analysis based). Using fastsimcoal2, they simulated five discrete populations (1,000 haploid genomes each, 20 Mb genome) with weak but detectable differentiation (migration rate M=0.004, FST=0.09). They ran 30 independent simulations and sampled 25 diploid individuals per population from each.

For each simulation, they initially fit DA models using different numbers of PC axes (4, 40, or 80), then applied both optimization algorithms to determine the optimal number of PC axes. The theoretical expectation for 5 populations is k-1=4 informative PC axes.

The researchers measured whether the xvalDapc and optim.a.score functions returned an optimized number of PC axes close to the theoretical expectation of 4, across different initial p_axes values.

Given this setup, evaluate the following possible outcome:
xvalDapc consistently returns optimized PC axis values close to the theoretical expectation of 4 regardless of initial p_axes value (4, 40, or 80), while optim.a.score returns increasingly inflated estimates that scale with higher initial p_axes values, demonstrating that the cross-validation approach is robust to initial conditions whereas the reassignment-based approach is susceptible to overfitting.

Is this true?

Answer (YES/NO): NO